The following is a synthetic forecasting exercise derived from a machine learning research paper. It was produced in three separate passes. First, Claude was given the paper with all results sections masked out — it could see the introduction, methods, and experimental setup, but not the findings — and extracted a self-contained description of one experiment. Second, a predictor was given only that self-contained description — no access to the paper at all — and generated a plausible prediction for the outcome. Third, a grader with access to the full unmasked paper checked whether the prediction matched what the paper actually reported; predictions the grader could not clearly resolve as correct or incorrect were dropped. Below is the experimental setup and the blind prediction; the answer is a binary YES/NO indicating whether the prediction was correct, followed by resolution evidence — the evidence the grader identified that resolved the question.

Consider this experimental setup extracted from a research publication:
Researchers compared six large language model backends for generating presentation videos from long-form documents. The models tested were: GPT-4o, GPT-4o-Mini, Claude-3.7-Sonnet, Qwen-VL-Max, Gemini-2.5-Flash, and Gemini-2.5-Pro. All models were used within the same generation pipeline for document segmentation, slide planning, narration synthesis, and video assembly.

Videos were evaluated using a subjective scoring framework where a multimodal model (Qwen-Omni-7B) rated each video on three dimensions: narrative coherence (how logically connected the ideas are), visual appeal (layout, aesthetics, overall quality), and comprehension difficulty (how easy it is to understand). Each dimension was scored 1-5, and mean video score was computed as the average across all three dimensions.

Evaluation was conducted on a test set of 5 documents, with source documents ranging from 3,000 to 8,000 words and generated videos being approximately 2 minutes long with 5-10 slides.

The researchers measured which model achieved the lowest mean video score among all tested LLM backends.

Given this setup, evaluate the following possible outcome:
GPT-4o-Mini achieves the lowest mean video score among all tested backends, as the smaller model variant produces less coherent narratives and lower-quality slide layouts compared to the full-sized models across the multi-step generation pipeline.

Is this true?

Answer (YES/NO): NO